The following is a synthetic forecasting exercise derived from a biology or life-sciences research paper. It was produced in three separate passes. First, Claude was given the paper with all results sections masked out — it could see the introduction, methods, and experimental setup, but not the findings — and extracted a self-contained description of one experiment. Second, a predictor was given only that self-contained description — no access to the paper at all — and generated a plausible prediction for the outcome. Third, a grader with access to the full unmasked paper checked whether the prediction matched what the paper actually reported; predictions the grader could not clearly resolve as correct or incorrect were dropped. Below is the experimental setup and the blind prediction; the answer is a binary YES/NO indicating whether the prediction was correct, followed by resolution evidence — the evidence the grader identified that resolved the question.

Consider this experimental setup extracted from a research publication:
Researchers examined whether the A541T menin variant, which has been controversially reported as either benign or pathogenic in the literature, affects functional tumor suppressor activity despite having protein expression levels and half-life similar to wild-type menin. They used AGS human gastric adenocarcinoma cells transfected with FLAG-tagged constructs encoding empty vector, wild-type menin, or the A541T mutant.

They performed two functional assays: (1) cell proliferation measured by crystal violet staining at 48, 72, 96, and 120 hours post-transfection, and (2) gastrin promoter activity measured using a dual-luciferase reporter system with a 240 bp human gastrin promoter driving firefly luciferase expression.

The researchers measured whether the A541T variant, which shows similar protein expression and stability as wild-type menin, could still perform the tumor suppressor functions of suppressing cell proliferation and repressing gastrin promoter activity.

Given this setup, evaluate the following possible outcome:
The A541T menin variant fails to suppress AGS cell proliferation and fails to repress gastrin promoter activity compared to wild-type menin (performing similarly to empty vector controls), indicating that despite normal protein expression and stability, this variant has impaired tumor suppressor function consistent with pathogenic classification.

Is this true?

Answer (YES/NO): NO